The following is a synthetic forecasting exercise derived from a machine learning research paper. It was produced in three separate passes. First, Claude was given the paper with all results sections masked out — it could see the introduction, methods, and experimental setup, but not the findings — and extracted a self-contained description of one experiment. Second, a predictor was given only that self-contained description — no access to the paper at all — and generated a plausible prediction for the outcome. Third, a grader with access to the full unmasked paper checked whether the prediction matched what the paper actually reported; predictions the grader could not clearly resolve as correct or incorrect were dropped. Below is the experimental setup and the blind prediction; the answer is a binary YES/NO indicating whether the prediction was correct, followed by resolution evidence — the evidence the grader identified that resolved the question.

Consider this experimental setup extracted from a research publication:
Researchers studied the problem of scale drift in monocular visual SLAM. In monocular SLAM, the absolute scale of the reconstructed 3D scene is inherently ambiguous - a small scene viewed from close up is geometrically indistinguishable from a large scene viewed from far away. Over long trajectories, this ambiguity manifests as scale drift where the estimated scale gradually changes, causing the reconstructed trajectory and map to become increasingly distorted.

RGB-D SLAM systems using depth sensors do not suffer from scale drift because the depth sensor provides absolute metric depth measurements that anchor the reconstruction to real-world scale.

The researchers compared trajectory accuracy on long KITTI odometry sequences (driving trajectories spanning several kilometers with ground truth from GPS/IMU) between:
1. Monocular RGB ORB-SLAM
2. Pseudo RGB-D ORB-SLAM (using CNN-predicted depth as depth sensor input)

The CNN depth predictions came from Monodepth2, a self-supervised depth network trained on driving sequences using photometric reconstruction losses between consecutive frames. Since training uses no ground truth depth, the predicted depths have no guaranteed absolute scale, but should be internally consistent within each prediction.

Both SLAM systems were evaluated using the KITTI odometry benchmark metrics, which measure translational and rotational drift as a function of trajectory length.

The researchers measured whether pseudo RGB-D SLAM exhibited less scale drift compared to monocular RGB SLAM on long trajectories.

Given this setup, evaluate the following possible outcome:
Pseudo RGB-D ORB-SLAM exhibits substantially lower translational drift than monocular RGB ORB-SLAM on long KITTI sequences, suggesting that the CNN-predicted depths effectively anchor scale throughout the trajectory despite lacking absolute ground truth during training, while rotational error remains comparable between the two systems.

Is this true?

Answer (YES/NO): NO